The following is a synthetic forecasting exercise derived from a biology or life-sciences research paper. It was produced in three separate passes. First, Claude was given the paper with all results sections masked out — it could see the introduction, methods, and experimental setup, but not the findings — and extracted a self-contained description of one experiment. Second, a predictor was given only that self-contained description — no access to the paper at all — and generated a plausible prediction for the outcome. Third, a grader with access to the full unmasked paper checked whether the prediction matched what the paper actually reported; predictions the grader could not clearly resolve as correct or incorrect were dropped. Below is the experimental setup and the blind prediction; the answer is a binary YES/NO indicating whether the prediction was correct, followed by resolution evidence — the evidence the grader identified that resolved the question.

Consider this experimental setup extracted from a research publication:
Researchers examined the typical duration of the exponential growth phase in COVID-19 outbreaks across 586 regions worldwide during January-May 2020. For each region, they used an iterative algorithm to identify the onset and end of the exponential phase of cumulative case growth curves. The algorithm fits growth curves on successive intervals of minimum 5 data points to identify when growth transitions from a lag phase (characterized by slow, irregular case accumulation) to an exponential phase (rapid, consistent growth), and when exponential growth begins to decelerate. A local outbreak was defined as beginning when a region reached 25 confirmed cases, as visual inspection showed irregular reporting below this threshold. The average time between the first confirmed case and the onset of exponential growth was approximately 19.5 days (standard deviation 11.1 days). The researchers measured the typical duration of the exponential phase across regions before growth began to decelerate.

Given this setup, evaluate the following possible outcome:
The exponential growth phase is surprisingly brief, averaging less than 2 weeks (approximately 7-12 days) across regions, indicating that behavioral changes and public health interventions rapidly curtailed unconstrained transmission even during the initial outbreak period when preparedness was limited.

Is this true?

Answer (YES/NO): YES